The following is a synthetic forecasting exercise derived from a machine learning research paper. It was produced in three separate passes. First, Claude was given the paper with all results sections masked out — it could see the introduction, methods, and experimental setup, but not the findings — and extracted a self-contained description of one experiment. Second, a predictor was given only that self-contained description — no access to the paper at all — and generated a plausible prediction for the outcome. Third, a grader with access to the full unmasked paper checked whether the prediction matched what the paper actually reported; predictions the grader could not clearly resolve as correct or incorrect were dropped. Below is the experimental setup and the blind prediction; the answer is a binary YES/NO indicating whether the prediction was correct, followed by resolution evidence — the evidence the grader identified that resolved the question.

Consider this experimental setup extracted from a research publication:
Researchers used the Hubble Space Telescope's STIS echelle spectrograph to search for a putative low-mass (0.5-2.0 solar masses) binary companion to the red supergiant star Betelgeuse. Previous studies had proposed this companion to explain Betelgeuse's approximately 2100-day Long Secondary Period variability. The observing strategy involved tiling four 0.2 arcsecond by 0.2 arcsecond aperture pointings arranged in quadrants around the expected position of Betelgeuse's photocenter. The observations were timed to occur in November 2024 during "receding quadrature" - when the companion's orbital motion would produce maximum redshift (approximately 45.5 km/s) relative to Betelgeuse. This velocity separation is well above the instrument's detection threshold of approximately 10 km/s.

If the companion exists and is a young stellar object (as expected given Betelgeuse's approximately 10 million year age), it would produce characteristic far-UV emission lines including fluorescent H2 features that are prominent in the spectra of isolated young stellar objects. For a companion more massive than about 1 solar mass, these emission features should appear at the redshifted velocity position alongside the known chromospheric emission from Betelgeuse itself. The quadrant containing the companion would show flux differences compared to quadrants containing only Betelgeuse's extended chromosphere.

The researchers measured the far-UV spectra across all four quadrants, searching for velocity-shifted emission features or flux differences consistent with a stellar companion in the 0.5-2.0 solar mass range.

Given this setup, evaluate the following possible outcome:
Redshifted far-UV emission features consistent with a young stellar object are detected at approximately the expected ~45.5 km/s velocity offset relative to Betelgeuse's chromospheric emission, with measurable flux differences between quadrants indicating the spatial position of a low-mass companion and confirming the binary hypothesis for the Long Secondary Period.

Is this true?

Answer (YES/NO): NO